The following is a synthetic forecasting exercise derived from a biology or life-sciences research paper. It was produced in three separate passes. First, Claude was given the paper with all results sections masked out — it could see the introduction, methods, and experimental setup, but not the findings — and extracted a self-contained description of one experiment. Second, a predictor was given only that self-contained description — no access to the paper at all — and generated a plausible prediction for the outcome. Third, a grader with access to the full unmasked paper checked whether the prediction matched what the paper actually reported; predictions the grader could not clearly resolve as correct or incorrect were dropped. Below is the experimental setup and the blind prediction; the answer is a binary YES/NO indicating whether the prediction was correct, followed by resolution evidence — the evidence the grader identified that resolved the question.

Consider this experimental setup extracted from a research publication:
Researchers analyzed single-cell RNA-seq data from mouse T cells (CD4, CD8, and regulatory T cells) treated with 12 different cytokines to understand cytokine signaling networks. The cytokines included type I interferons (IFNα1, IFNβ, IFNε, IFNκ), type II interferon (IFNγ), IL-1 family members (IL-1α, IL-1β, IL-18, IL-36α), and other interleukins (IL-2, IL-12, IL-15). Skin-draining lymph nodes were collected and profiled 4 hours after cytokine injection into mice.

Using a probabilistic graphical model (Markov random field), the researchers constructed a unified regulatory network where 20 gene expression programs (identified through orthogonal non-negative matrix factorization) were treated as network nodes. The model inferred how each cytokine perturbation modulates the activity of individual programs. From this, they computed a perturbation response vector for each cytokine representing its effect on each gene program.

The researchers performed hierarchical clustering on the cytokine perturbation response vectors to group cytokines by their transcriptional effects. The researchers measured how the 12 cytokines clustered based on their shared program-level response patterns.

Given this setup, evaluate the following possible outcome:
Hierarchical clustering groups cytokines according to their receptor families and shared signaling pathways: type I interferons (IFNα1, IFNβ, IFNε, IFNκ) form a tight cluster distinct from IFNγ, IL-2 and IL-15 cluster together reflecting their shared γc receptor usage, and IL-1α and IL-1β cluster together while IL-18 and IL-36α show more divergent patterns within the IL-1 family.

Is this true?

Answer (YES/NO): NO